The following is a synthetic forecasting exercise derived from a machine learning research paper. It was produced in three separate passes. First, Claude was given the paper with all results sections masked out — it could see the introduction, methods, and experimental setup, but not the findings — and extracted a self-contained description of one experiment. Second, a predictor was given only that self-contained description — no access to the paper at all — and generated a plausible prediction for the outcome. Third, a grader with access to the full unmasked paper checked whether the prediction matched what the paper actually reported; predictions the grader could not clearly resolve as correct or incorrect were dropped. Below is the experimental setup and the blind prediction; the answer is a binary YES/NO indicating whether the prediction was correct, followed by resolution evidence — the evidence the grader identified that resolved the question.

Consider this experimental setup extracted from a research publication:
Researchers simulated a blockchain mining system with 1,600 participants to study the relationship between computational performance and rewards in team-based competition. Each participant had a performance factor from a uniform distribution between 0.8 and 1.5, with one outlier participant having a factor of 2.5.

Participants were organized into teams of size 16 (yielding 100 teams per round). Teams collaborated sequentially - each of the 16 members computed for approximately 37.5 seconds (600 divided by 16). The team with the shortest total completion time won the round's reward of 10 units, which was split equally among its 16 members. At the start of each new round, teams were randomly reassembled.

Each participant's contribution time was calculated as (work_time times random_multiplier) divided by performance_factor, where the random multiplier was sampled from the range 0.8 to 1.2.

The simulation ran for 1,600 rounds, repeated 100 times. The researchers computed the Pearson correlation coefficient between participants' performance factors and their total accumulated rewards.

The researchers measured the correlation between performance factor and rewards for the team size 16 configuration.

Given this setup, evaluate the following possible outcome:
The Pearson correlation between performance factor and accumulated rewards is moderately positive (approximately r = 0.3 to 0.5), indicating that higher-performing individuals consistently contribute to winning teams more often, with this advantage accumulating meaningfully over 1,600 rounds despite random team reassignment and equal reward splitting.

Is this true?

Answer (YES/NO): NO